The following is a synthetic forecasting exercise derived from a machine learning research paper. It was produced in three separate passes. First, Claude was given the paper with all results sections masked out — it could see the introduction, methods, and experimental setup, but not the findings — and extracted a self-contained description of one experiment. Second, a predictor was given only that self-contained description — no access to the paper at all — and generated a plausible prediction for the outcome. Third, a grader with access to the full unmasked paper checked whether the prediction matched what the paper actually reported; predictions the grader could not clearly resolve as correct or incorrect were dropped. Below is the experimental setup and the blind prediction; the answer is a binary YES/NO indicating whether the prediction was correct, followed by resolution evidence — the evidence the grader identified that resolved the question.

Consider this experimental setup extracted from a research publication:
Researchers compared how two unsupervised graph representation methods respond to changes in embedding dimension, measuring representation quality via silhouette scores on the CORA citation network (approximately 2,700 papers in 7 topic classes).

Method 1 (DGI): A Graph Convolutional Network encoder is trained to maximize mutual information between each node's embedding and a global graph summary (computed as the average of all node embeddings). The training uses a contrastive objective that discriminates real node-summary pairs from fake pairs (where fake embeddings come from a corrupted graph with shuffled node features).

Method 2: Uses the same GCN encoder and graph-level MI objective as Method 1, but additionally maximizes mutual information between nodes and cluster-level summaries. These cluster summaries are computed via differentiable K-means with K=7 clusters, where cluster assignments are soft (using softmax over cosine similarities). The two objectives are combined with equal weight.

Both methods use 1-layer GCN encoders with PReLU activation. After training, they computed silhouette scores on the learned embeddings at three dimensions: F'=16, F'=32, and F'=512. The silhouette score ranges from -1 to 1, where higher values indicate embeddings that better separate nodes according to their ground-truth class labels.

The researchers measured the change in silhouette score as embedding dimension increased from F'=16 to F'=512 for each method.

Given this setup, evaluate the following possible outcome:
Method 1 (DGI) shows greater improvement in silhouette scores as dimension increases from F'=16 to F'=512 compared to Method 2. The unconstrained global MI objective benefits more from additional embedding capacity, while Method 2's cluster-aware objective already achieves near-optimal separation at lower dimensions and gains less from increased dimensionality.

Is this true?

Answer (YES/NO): YES